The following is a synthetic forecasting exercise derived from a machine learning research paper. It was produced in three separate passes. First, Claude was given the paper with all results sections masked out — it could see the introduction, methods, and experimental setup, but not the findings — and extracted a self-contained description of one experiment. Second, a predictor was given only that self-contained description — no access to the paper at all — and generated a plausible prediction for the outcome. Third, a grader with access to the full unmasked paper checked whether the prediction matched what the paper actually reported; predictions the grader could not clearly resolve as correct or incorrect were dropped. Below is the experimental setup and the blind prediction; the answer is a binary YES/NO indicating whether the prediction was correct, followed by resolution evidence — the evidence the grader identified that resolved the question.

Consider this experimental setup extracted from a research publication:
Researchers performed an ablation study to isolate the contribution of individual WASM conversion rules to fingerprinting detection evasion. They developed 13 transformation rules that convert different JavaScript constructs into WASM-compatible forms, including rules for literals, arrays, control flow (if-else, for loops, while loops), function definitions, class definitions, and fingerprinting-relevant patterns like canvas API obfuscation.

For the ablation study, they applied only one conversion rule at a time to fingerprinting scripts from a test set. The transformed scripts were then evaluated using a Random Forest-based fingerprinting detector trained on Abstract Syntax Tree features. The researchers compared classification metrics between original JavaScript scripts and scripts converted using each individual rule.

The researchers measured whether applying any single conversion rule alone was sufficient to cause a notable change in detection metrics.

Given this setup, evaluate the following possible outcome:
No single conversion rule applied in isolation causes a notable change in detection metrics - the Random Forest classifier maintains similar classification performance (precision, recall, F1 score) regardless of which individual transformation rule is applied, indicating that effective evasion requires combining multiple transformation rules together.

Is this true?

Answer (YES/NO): YES